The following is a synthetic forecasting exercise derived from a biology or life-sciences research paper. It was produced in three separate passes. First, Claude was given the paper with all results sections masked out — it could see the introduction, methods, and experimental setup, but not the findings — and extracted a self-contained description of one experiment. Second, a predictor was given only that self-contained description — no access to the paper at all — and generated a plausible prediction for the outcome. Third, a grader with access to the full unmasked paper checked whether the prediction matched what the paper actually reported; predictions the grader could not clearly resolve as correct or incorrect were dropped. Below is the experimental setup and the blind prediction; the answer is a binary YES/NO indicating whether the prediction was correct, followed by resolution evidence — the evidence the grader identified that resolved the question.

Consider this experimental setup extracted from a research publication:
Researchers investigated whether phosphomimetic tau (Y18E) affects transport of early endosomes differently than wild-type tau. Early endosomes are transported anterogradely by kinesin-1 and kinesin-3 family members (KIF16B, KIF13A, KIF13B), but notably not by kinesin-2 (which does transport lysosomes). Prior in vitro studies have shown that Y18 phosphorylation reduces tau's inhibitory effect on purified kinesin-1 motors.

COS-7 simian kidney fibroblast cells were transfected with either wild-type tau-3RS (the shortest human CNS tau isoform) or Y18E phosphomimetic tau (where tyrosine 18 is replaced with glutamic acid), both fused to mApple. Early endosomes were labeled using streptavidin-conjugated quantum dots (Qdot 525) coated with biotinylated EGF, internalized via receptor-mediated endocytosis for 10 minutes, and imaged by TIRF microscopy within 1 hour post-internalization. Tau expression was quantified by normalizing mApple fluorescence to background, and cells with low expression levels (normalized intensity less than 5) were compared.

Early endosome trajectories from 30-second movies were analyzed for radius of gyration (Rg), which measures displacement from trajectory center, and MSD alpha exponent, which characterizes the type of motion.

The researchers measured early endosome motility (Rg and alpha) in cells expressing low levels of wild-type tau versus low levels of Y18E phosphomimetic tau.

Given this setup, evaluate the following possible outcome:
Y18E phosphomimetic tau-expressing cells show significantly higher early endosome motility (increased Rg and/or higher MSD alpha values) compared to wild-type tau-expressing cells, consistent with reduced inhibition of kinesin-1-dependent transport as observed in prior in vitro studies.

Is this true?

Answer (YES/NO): NO